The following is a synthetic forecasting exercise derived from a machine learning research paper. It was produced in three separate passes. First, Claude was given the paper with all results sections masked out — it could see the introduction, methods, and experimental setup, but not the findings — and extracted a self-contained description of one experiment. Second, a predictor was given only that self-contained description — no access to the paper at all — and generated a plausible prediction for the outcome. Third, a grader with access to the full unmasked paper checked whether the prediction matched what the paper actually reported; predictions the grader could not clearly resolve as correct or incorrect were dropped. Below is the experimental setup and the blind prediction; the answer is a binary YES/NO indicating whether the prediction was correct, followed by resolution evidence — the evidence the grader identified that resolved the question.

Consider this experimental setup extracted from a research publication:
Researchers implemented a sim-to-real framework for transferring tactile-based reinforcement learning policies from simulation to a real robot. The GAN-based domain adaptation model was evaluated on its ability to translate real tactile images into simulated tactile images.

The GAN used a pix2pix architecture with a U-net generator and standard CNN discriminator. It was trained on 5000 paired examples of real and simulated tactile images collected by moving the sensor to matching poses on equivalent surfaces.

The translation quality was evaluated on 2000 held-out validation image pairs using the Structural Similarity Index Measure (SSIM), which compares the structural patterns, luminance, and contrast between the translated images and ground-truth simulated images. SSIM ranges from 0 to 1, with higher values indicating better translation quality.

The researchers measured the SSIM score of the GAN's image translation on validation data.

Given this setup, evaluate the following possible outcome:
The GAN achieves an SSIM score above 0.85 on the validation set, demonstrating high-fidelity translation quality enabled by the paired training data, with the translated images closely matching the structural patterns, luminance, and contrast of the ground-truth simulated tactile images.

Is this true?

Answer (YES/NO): YES